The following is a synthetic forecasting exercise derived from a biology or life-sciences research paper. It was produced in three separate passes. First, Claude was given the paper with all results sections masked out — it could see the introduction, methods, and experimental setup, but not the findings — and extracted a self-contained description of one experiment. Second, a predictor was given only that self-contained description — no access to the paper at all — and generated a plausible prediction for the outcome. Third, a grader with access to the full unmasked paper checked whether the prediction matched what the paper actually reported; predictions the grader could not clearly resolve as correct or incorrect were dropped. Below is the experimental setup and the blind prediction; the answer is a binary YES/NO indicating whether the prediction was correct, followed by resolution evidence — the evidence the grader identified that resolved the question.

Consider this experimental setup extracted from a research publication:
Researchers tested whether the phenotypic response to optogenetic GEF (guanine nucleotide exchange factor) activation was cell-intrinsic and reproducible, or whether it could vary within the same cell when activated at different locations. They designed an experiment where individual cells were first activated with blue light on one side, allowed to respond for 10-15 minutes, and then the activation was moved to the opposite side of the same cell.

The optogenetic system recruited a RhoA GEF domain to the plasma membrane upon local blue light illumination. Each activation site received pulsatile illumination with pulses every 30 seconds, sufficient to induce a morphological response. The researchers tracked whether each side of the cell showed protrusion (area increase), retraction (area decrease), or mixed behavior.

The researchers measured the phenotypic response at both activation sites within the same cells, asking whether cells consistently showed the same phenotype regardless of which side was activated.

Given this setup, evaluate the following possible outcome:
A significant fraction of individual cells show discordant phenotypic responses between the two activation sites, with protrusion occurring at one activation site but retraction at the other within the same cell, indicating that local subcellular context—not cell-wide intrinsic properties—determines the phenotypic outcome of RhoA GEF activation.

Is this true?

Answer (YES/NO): NO